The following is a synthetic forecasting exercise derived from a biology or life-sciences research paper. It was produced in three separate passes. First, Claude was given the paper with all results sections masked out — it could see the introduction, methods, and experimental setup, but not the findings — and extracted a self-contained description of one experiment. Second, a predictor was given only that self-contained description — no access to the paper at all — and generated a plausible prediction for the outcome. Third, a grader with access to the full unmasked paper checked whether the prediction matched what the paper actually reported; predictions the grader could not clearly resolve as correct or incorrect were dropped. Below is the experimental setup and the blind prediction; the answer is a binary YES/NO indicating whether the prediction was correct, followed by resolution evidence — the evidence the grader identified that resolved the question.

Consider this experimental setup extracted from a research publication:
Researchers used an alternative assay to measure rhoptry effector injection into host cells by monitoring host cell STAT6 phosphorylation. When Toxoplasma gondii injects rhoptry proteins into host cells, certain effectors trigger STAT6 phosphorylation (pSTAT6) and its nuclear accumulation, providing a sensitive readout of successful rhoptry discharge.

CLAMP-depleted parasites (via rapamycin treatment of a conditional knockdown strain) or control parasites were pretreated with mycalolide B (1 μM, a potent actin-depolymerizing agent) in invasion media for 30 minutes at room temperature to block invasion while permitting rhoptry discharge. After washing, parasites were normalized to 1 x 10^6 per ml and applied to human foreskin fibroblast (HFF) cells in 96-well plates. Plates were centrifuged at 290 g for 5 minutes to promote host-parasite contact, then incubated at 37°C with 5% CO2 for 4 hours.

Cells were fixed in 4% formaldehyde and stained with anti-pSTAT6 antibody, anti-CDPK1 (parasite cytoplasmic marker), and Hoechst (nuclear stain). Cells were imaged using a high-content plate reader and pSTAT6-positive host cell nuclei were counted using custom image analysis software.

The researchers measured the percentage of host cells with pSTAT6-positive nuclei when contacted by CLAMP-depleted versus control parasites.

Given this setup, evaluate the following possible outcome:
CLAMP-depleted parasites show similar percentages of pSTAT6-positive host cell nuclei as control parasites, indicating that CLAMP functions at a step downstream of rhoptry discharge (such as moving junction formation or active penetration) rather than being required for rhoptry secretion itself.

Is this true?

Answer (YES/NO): NO